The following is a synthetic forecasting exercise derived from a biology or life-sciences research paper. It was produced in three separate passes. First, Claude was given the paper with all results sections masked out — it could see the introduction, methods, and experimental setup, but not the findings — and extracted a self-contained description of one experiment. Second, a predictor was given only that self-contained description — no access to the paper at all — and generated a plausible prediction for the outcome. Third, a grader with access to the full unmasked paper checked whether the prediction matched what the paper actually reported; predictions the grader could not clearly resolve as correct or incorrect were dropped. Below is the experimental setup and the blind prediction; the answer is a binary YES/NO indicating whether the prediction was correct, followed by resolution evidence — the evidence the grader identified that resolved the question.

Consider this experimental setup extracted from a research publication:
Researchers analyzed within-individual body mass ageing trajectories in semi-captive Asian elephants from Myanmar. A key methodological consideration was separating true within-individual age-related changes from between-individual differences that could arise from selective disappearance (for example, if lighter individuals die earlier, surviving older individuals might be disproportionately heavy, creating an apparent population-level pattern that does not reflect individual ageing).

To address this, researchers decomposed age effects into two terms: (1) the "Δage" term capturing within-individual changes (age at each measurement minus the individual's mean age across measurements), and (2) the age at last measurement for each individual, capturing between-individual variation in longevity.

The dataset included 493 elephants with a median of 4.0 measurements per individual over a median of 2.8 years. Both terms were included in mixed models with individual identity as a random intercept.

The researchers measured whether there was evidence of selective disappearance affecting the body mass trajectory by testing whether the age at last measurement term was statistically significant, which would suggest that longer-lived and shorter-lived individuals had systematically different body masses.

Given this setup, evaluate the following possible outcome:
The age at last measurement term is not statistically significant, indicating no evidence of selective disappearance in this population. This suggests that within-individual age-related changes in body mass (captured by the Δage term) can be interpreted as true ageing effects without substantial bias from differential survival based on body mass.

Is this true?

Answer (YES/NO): YES